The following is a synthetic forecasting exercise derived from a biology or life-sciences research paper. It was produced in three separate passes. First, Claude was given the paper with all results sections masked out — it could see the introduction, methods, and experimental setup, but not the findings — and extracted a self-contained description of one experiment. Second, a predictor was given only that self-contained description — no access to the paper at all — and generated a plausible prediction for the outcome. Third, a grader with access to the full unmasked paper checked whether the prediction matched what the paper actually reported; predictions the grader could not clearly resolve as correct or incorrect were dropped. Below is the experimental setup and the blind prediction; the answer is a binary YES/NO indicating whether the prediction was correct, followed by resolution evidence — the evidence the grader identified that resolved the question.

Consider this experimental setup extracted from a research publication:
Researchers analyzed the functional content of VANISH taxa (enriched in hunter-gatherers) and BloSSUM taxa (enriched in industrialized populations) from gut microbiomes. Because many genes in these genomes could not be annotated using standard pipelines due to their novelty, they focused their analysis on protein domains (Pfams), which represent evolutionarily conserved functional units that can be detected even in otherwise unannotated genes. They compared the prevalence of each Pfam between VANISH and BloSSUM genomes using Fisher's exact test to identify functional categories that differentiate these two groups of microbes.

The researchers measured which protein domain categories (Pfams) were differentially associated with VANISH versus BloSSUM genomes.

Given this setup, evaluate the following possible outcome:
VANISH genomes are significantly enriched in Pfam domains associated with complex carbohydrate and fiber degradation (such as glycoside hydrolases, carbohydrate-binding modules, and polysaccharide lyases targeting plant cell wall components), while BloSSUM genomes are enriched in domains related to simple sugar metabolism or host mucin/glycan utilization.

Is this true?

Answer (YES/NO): NO